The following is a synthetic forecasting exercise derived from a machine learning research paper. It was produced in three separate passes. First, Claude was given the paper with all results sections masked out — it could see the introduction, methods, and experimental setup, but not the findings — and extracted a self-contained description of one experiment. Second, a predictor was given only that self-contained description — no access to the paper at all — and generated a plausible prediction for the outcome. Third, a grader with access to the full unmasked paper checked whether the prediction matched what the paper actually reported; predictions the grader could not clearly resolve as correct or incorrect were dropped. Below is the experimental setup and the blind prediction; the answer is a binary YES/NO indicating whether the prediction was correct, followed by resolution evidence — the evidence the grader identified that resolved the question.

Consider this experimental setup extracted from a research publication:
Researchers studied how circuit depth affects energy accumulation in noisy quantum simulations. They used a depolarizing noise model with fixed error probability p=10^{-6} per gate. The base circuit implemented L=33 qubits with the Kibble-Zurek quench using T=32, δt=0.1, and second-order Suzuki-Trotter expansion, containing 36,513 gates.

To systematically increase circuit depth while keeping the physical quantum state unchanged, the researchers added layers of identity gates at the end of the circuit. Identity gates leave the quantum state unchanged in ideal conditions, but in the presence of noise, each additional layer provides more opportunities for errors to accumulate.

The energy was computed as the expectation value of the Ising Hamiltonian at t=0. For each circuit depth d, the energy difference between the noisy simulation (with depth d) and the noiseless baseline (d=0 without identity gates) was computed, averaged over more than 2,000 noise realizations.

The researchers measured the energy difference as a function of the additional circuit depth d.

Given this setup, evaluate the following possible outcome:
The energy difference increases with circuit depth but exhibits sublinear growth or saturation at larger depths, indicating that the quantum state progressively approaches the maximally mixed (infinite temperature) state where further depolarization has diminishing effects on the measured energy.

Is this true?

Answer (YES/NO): NO